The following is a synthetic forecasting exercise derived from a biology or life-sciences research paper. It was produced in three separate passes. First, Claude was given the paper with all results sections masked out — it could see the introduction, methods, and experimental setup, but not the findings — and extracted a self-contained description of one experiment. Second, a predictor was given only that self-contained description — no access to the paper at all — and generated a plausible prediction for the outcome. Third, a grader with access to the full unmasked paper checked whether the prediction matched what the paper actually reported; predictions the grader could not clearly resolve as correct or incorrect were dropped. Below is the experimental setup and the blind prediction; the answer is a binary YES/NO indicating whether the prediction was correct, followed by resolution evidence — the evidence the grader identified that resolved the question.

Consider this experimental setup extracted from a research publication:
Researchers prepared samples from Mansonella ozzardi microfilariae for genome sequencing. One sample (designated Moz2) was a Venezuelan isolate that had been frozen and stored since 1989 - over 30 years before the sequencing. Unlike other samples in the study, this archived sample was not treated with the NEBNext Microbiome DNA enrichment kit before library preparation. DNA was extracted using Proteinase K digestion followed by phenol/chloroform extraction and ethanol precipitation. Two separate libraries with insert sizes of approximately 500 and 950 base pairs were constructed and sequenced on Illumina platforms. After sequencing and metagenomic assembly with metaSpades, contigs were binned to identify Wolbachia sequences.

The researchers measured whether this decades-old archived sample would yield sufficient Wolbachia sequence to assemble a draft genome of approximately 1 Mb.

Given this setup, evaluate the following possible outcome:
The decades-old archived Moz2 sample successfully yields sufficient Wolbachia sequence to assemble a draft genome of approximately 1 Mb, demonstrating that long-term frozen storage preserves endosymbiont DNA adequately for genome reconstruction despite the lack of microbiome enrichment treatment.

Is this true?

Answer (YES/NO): YES